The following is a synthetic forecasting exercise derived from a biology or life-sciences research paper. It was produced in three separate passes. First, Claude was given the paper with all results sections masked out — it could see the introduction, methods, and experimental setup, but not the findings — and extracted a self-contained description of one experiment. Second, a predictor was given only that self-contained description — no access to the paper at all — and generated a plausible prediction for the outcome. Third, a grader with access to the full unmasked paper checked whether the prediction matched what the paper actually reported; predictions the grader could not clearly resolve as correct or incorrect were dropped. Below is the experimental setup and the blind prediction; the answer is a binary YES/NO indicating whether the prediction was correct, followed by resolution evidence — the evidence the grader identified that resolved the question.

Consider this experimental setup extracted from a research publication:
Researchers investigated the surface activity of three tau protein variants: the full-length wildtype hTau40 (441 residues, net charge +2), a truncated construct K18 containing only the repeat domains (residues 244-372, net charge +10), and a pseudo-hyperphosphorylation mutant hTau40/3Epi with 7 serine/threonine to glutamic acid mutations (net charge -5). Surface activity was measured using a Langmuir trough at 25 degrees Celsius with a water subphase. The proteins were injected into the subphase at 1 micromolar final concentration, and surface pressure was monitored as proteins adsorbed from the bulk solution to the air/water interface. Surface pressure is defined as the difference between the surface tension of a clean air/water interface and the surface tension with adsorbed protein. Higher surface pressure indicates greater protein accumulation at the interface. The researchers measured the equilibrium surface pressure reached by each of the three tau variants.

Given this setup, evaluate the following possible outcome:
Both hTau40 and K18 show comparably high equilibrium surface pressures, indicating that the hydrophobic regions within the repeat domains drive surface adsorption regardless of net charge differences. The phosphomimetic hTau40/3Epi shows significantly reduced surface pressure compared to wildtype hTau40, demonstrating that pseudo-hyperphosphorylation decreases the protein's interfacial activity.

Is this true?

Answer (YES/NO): NO